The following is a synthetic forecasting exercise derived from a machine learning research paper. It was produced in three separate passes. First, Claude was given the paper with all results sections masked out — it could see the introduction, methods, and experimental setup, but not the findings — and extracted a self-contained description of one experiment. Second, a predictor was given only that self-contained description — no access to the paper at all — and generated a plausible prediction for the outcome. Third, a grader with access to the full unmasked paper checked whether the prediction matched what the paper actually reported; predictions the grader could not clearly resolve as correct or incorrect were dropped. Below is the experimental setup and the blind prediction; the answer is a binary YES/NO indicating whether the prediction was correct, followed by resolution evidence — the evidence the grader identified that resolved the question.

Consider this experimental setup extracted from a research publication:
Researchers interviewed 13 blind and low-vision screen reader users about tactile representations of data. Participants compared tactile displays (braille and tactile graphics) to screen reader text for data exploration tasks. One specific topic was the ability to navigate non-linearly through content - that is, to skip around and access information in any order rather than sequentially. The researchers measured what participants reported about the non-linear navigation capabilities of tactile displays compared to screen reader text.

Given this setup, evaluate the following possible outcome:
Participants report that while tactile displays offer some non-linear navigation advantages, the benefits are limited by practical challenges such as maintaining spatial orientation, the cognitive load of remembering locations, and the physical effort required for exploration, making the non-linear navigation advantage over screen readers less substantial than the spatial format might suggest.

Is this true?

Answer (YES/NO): NO